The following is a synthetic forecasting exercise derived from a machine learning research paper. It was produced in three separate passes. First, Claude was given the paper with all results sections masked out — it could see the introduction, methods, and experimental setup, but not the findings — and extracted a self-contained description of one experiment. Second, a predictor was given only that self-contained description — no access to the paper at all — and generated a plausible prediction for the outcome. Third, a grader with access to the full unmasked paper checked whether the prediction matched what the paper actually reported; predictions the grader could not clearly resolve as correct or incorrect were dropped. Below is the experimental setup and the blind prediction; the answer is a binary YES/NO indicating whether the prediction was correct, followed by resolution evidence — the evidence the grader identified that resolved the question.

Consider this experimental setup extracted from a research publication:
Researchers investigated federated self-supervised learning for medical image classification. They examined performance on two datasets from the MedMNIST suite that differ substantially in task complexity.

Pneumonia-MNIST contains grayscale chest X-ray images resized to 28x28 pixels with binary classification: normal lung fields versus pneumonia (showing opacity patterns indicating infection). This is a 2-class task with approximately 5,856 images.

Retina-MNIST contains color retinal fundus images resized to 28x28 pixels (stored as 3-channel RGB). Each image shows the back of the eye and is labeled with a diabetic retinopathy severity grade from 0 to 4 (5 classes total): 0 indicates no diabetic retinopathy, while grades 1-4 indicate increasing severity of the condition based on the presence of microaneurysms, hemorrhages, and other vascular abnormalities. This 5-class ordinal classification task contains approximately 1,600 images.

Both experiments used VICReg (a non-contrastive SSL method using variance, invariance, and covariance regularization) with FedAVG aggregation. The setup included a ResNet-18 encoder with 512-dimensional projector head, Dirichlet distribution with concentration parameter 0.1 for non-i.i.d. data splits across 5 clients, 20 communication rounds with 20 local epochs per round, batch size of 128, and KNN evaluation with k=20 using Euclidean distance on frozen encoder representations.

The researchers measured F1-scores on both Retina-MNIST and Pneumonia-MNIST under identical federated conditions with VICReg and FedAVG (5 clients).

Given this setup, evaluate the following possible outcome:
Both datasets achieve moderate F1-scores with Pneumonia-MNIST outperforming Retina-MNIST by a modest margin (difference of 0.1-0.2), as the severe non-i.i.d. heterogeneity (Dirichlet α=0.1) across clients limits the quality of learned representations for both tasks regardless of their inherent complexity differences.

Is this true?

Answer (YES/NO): NO